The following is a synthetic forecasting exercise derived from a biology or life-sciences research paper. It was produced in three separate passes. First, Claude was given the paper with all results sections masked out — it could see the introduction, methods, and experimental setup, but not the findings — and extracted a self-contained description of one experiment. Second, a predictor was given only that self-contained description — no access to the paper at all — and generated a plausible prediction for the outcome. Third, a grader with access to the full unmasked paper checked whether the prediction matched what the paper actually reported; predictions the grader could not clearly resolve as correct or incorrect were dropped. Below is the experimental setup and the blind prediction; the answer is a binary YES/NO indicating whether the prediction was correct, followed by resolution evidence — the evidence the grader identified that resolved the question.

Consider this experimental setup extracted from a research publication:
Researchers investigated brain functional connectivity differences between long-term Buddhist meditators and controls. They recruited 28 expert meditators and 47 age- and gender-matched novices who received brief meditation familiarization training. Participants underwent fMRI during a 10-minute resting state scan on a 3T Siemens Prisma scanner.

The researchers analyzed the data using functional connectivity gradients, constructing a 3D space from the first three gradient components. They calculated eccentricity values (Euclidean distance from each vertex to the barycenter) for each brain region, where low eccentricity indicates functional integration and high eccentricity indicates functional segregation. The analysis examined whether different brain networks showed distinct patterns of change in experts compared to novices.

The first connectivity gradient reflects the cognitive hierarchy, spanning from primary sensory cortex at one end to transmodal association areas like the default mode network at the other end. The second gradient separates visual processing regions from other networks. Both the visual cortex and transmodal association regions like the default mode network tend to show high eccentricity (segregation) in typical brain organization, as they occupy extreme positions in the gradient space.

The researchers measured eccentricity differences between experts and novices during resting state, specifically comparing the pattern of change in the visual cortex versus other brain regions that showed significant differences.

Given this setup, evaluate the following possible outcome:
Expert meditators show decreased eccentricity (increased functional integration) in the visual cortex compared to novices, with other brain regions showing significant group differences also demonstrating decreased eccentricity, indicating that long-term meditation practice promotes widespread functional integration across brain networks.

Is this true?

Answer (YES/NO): NO